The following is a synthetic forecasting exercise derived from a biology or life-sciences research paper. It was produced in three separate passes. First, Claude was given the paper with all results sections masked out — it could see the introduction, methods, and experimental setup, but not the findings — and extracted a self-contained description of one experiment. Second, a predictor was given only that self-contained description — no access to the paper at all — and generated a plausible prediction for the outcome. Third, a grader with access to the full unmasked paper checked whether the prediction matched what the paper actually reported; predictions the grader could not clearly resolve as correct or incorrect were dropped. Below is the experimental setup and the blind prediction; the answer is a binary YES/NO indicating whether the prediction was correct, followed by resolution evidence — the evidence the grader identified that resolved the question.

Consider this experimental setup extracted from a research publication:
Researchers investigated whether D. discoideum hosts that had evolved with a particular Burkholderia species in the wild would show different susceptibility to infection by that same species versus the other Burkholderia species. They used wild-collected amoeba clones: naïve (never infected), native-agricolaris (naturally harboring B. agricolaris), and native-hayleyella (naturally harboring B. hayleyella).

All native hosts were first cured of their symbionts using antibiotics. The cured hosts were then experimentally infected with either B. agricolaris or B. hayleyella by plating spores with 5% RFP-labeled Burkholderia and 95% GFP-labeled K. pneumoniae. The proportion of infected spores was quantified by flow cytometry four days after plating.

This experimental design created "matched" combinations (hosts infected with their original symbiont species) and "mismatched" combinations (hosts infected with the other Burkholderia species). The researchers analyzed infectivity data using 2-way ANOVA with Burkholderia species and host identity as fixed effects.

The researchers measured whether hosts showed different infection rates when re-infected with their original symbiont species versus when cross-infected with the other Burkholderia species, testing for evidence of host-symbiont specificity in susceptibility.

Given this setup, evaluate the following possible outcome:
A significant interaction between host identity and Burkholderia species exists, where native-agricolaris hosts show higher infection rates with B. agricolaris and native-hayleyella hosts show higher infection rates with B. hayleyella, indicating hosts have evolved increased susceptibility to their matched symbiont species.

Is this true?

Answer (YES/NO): NO